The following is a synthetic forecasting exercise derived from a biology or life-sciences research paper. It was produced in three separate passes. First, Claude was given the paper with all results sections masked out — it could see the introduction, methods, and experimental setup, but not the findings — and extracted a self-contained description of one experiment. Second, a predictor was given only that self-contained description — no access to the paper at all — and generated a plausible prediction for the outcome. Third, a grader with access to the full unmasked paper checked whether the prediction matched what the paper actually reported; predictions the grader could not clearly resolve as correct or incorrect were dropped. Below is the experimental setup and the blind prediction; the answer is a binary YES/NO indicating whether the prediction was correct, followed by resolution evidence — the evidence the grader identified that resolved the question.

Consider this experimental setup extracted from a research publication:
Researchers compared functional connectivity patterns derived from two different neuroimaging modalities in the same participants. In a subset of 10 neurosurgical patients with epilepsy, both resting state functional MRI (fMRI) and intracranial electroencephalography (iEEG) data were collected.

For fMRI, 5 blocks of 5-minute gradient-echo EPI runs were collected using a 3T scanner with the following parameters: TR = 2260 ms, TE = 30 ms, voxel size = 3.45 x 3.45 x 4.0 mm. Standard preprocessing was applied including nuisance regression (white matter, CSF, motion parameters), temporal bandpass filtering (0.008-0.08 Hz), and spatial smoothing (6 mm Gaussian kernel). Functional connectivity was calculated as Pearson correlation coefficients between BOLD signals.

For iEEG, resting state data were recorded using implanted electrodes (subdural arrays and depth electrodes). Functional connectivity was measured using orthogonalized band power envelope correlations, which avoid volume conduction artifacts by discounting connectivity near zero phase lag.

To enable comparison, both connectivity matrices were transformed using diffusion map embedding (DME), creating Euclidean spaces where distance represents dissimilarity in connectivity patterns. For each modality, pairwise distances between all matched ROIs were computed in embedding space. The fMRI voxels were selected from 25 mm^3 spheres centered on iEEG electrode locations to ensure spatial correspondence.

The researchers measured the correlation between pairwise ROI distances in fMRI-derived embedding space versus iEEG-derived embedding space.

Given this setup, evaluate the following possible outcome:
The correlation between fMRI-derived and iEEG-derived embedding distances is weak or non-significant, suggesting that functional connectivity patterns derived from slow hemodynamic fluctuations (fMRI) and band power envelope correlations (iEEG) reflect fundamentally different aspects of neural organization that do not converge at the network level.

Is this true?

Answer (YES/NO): NO